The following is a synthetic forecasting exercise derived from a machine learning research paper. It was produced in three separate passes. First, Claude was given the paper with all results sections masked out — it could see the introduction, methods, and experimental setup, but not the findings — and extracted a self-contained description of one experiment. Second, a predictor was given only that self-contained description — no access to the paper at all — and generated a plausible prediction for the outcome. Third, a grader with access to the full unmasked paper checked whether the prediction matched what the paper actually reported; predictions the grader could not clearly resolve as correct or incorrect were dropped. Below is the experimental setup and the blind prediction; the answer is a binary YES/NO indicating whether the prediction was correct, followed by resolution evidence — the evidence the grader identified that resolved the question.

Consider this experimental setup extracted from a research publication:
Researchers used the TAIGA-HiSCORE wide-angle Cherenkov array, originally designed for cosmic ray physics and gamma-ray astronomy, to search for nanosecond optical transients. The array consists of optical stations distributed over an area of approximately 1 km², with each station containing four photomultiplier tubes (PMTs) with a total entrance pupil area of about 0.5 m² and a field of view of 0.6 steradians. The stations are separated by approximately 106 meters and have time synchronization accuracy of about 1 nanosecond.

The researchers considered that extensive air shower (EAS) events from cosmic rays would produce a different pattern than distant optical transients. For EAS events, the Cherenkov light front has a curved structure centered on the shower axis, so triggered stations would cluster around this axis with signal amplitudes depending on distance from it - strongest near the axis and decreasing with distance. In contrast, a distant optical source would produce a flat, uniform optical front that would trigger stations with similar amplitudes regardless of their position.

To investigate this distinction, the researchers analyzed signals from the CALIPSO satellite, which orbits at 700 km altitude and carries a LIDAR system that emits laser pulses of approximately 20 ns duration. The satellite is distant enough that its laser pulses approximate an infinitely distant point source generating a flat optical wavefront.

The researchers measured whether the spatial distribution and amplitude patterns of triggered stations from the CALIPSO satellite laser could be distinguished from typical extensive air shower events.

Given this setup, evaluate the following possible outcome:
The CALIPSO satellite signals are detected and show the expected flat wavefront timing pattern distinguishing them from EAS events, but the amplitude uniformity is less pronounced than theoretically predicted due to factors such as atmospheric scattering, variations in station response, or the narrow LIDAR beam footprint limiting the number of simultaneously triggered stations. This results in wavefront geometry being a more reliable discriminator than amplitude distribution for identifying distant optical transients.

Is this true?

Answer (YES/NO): NO